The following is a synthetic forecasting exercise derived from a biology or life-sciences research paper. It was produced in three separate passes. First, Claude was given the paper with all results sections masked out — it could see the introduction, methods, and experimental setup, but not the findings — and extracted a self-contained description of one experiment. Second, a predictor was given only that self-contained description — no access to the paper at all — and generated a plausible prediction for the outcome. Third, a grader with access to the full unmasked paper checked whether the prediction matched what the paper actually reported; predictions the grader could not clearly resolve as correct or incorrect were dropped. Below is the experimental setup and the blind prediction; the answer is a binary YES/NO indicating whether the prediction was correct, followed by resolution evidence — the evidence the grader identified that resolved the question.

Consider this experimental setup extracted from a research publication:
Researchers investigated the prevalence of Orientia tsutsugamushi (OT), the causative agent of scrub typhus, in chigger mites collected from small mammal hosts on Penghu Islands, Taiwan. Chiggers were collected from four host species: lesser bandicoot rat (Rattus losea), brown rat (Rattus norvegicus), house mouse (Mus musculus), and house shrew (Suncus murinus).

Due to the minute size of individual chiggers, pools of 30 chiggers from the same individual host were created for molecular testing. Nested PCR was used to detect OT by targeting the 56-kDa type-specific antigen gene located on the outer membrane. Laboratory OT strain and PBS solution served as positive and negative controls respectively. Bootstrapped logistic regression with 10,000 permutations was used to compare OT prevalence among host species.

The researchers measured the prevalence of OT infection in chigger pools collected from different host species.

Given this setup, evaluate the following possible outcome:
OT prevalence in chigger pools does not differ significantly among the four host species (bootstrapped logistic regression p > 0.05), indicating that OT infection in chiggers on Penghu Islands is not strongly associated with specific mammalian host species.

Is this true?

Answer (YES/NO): NO